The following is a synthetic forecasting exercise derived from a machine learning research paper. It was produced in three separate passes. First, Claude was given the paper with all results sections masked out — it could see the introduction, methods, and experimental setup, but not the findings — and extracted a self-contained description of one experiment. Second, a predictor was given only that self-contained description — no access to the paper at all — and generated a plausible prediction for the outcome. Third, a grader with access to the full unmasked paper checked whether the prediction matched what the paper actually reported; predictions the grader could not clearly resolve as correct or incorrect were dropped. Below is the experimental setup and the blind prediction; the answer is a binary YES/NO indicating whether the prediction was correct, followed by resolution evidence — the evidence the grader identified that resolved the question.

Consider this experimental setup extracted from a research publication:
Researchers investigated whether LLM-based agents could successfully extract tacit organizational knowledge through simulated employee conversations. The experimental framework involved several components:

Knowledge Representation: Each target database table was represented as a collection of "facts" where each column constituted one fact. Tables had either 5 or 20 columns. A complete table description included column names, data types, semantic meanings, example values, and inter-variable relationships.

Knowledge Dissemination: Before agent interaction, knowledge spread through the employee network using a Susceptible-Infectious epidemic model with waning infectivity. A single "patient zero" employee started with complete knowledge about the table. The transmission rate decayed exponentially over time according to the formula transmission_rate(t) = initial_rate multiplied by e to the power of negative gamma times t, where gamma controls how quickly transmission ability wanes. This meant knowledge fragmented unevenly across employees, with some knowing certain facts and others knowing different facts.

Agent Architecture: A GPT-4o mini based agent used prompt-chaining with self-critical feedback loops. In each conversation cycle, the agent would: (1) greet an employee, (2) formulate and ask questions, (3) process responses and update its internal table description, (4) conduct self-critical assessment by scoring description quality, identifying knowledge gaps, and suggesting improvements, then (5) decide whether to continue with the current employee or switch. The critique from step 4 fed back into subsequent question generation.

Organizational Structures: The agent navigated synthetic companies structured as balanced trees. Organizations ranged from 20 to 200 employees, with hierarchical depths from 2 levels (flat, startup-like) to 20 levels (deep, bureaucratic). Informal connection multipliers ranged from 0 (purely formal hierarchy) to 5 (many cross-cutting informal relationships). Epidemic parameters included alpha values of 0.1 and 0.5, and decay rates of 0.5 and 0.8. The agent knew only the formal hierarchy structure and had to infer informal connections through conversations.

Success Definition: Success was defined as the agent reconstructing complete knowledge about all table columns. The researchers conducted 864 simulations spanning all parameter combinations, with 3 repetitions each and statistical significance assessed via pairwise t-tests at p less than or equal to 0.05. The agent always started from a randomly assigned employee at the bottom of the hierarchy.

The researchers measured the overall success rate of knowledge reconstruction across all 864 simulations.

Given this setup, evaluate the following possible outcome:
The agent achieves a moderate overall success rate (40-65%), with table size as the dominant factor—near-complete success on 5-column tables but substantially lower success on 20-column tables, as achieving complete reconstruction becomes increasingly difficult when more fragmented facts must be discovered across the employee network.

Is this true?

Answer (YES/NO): NO